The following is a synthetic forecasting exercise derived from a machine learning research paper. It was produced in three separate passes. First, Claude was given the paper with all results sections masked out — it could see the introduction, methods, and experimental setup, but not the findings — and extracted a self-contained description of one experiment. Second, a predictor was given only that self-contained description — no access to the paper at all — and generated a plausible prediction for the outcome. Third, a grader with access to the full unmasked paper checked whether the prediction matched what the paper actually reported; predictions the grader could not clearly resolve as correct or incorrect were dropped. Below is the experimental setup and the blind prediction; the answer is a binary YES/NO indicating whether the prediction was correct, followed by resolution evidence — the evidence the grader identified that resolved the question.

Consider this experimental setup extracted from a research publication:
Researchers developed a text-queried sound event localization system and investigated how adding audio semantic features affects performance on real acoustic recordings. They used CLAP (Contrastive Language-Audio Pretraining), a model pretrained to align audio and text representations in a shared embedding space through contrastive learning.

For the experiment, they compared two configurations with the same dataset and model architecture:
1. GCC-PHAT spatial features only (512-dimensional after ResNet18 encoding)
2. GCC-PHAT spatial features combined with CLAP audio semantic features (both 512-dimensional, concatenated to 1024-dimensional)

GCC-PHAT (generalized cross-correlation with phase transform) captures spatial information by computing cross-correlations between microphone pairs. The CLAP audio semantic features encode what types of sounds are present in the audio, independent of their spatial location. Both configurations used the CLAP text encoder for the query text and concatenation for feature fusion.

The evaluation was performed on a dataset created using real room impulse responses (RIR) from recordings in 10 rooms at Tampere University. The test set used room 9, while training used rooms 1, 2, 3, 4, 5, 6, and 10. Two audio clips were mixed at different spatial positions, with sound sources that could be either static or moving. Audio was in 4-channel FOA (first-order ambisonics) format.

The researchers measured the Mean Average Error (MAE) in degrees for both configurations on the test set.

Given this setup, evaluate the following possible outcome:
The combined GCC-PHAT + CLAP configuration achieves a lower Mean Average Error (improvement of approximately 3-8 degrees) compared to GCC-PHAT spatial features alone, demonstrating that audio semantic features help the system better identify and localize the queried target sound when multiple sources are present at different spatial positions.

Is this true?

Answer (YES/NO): NO